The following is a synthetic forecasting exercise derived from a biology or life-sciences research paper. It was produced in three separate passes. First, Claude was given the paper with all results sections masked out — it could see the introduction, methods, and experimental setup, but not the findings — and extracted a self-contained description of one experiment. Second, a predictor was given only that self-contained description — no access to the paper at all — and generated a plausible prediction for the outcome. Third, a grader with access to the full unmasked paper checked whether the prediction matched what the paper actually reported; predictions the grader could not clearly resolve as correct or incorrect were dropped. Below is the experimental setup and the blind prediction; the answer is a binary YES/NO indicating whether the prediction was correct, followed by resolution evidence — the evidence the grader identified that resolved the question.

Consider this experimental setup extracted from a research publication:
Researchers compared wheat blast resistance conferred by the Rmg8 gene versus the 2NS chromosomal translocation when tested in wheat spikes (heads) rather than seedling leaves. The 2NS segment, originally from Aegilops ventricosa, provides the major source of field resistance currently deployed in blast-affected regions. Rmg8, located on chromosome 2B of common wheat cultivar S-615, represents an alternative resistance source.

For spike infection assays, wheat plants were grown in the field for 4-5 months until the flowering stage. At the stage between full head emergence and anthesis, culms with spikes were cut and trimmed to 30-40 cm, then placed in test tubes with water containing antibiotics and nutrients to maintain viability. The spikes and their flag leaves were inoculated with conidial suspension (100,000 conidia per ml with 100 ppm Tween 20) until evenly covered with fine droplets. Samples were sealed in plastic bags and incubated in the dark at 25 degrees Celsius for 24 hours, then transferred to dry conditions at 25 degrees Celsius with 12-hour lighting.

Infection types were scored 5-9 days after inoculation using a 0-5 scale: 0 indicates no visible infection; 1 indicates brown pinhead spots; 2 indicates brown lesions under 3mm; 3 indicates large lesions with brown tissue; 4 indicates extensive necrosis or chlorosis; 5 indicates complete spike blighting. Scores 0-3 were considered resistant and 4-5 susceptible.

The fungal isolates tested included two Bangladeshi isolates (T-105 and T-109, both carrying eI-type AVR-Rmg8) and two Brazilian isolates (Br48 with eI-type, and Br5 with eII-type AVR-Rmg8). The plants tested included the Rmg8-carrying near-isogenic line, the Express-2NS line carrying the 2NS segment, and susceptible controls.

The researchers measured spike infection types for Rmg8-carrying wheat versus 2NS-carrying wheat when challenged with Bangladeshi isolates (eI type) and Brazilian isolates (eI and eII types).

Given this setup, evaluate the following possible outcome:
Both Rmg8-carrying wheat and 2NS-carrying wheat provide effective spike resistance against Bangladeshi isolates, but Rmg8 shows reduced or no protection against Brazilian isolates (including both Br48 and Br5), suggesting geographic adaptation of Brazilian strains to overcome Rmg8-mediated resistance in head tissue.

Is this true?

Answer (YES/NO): NO